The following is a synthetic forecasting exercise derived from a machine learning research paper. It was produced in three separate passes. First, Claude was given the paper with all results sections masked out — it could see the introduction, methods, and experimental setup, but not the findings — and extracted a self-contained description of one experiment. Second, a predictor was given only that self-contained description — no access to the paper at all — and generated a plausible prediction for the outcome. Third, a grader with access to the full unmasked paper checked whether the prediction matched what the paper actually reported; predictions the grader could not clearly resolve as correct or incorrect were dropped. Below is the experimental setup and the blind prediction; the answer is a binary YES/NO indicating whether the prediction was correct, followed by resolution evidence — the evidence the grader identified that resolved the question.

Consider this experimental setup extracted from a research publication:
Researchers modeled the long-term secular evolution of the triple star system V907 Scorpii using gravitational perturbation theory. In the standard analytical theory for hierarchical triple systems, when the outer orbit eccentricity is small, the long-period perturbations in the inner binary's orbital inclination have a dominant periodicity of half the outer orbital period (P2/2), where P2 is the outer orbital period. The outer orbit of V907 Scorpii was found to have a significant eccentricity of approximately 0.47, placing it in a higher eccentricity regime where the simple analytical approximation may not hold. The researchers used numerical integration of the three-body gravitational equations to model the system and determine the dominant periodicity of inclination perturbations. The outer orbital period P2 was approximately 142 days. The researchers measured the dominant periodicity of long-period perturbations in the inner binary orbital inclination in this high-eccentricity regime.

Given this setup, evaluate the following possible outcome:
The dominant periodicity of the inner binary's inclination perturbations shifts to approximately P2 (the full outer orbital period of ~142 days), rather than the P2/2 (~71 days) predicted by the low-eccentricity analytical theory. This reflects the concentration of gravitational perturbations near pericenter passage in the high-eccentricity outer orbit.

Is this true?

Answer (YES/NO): YES